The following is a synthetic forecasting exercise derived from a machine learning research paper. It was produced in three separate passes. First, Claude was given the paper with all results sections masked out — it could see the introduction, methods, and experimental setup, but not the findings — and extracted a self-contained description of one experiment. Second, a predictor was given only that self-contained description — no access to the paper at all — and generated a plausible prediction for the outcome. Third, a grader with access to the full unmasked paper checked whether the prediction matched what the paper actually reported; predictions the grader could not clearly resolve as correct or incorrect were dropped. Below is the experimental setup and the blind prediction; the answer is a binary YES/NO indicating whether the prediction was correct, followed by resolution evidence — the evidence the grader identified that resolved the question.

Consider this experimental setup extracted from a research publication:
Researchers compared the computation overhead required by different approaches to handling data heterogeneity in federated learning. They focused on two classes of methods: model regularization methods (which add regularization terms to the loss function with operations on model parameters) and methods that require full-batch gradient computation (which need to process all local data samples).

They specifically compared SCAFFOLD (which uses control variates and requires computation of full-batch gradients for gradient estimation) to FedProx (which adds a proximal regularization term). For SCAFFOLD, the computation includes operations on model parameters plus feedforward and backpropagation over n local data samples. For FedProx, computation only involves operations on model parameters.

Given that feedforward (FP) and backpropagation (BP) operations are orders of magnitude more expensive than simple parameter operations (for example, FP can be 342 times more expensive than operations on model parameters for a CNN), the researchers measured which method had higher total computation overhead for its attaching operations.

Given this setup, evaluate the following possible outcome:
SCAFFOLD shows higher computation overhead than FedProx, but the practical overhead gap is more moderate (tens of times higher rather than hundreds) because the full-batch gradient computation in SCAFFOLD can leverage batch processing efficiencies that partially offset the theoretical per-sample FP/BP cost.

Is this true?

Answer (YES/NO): NO